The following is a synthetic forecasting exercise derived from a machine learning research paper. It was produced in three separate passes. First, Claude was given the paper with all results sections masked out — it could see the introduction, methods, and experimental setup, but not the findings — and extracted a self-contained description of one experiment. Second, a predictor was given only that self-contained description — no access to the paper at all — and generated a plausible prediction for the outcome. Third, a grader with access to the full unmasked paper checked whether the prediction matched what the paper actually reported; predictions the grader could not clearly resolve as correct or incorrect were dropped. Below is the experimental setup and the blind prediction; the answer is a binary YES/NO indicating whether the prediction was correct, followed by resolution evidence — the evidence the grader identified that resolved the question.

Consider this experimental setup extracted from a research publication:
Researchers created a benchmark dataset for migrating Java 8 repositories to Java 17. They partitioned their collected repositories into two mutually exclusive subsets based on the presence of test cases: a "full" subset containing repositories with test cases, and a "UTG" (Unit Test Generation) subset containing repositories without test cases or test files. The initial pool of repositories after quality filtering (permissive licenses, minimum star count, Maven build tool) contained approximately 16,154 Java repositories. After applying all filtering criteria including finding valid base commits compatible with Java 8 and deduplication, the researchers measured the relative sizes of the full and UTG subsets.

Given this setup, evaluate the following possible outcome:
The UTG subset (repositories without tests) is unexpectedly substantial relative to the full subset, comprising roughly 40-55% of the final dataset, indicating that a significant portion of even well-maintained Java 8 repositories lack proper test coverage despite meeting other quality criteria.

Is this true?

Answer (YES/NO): YES